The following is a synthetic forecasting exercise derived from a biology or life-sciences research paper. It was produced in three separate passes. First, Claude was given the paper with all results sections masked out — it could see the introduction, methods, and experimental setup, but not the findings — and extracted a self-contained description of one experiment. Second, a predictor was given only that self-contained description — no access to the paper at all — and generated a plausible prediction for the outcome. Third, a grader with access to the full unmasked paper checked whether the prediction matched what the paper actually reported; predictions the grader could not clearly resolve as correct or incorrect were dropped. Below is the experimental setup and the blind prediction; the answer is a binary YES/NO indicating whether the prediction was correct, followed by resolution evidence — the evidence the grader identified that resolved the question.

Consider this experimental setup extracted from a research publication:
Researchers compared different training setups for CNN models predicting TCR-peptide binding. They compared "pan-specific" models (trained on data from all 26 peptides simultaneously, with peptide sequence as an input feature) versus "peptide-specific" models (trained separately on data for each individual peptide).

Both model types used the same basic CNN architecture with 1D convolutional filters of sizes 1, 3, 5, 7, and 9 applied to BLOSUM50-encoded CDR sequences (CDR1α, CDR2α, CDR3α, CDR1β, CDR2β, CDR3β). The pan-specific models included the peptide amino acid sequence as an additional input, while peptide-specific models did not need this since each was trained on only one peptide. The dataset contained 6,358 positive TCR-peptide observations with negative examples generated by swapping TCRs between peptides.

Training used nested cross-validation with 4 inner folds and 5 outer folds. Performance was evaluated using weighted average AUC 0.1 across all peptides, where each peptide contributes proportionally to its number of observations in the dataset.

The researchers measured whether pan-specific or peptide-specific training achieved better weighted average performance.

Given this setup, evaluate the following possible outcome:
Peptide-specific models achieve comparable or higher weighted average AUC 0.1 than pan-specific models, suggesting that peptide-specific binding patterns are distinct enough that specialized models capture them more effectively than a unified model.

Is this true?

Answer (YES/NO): YES